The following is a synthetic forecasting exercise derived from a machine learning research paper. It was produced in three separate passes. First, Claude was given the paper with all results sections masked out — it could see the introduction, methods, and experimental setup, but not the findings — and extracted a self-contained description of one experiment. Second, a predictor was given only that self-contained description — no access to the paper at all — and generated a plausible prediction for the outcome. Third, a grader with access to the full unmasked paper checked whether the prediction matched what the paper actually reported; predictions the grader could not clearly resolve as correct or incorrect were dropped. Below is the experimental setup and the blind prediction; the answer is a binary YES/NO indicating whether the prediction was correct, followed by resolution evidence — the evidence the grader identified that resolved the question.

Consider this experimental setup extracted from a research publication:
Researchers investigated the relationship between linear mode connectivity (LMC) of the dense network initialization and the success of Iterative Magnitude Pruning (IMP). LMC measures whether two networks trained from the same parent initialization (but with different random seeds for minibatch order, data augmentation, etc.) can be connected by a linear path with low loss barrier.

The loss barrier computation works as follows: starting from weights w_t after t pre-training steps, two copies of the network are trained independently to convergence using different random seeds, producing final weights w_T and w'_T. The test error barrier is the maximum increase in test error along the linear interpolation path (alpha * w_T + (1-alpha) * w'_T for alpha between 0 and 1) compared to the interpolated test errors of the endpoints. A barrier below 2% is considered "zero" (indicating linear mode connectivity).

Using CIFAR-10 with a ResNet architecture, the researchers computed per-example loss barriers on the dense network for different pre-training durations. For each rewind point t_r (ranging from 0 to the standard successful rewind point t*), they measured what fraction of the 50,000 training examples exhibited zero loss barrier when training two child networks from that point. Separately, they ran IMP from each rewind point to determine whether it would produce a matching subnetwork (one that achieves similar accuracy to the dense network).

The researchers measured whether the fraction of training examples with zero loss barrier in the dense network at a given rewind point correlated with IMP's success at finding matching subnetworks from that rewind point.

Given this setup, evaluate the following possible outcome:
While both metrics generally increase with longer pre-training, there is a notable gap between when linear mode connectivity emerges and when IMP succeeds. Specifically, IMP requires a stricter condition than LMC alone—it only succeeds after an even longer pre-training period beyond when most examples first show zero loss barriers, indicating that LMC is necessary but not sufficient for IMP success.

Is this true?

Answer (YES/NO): NO